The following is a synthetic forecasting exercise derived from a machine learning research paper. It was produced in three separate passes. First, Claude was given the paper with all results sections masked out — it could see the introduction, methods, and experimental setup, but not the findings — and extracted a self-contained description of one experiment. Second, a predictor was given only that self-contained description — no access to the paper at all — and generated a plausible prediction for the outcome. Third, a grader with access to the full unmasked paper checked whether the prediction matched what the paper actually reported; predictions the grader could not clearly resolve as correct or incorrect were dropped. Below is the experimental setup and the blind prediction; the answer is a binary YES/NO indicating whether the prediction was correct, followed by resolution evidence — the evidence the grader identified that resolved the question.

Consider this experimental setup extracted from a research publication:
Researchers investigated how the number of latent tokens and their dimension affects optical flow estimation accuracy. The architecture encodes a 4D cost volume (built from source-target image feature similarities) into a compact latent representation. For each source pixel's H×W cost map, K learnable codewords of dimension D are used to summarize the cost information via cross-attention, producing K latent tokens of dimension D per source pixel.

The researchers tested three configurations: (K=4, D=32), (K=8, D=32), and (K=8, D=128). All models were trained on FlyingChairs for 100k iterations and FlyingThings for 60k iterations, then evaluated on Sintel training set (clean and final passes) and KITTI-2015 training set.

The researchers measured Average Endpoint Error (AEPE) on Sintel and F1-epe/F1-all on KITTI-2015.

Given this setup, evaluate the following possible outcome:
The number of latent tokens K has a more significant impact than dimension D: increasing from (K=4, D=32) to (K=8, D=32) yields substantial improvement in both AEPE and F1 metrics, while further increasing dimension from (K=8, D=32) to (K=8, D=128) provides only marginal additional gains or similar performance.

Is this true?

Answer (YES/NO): NO